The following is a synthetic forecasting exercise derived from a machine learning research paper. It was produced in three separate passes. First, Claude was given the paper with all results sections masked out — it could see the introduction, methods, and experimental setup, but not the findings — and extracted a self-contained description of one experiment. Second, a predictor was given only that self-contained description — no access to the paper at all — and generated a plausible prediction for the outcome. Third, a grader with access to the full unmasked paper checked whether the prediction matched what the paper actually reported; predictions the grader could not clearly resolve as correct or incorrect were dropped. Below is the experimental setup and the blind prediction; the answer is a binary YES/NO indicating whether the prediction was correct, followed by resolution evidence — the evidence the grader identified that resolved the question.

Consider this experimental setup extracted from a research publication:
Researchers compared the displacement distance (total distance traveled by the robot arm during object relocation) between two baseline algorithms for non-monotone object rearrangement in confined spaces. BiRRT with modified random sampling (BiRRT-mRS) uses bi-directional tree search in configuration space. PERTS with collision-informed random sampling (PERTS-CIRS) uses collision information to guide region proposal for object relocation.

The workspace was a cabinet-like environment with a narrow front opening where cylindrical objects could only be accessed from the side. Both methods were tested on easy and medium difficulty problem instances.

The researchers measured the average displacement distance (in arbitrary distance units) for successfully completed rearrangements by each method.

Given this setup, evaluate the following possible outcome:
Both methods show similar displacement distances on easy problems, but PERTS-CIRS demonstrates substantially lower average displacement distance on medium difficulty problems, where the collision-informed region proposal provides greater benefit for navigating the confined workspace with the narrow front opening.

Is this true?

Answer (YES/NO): NO